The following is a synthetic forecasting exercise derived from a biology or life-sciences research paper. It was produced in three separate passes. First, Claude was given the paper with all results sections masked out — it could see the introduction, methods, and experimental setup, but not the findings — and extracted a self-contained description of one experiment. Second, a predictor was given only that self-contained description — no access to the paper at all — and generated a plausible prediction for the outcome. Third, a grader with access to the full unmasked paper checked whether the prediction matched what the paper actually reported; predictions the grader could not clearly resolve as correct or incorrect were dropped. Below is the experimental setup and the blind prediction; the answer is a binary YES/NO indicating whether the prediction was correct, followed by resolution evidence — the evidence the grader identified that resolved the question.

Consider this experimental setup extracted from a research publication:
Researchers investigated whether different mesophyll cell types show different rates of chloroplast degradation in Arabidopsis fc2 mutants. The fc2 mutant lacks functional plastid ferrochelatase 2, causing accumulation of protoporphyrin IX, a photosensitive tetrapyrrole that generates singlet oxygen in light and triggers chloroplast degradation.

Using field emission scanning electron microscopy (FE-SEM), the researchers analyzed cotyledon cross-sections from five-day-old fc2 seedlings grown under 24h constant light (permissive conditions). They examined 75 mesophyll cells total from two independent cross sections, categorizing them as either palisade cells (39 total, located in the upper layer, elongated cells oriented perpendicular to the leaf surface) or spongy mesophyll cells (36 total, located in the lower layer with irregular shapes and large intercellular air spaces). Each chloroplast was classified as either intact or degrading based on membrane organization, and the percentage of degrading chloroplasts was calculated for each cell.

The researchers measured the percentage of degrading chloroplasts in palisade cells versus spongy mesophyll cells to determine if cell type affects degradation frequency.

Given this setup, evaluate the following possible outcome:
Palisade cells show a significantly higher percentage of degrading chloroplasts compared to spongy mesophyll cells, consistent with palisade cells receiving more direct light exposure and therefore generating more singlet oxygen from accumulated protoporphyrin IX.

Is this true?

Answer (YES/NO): NO